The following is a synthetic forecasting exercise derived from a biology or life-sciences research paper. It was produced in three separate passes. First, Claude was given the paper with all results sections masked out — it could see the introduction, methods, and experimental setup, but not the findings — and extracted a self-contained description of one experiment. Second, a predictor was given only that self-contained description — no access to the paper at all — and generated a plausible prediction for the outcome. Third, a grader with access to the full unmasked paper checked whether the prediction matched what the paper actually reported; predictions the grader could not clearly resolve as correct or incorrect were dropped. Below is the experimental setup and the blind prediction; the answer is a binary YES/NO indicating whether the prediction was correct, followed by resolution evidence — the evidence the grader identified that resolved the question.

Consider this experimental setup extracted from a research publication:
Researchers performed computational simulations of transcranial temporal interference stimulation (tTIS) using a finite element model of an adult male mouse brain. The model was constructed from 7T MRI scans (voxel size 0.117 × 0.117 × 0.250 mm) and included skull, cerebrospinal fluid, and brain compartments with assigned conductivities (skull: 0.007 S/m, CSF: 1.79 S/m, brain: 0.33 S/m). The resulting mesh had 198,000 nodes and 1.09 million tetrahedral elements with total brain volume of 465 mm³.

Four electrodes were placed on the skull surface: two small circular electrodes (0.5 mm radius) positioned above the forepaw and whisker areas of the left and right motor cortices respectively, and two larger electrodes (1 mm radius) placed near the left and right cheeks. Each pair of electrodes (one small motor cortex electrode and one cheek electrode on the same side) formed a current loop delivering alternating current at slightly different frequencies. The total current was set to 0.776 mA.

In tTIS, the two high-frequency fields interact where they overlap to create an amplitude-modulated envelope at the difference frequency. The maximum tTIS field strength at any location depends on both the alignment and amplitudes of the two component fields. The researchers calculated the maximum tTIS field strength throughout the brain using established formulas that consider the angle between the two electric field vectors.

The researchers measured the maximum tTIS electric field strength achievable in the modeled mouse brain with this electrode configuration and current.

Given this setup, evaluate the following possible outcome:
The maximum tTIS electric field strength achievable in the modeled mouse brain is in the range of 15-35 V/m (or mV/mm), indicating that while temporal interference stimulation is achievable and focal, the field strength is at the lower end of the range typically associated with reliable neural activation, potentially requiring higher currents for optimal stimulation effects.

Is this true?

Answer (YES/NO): NO